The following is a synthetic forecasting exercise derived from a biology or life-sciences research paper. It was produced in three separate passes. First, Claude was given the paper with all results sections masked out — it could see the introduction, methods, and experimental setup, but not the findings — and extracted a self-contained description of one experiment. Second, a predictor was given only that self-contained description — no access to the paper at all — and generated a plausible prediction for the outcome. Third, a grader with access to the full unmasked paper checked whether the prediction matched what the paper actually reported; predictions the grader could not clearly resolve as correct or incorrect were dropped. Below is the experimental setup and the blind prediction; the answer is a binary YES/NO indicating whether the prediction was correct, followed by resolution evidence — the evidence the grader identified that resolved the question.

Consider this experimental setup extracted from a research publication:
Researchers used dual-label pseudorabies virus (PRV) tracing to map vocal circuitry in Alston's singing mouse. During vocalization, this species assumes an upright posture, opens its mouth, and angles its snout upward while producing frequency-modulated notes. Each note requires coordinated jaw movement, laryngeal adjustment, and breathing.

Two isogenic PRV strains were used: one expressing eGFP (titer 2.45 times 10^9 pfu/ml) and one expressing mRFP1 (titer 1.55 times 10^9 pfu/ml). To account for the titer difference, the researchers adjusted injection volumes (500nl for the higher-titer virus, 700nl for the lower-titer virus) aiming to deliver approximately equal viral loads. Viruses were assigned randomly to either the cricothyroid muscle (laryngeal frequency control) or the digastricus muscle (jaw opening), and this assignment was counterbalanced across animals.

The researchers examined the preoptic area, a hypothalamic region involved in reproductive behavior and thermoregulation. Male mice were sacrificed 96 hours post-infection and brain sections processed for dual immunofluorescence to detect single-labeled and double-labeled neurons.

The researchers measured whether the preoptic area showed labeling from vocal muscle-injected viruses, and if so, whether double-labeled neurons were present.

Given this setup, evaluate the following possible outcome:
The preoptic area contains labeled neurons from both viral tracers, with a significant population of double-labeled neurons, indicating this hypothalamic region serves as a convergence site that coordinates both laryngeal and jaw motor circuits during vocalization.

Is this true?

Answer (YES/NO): YES